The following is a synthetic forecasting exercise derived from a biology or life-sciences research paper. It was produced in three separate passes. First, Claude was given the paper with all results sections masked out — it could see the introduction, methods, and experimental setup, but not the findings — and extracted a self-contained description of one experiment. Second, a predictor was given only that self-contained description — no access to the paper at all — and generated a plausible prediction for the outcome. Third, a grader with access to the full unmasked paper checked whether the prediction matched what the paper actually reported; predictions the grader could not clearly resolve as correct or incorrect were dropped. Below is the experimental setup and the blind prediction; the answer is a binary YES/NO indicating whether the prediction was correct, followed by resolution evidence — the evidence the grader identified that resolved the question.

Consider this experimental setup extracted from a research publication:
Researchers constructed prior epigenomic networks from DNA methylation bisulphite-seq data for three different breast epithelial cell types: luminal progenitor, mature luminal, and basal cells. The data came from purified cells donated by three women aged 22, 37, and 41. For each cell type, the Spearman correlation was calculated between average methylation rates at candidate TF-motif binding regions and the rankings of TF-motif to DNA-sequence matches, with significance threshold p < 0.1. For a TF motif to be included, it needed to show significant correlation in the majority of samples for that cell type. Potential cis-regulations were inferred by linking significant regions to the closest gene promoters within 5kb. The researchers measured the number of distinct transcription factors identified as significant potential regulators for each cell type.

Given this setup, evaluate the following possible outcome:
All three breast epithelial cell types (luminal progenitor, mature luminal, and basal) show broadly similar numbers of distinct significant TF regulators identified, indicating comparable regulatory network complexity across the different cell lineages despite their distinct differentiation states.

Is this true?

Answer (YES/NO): NO